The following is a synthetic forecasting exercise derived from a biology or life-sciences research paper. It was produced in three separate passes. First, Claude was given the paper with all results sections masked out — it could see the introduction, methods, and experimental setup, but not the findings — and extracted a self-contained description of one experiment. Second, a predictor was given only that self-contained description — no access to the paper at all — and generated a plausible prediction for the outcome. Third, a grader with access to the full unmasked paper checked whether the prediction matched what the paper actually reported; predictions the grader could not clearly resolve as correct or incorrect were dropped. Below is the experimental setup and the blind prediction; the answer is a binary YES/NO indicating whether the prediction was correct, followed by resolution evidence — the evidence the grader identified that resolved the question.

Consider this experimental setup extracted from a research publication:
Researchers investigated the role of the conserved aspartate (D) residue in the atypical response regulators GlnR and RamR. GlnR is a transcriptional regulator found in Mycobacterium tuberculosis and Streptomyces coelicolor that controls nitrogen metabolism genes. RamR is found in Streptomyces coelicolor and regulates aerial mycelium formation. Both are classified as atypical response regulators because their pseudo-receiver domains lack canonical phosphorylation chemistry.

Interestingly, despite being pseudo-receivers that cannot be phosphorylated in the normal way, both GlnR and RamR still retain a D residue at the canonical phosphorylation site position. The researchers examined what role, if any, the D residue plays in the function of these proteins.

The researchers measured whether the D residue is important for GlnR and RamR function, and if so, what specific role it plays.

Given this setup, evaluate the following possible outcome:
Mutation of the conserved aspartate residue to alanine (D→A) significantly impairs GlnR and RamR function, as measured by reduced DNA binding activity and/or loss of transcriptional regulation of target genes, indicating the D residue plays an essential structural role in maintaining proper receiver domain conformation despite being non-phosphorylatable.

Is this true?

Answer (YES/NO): NO